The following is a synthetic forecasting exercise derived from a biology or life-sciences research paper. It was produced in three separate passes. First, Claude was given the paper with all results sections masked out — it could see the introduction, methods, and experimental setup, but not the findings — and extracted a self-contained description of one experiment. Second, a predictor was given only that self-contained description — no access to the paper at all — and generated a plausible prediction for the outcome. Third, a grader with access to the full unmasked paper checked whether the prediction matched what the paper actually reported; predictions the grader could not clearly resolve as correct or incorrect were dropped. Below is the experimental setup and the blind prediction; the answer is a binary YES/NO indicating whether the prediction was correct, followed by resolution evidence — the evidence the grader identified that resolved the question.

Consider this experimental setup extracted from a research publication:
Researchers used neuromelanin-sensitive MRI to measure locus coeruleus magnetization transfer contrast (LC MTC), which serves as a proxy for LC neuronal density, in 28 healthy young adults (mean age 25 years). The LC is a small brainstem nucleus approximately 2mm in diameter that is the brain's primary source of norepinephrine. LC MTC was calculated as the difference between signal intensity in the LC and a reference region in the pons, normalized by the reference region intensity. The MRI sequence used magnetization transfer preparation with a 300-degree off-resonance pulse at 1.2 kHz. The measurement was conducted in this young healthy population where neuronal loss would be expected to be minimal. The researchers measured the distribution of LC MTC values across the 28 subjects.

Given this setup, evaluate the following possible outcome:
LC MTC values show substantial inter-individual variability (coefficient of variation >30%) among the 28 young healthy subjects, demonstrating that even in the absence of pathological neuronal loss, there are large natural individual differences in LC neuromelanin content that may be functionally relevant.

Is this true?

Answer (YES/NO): NO